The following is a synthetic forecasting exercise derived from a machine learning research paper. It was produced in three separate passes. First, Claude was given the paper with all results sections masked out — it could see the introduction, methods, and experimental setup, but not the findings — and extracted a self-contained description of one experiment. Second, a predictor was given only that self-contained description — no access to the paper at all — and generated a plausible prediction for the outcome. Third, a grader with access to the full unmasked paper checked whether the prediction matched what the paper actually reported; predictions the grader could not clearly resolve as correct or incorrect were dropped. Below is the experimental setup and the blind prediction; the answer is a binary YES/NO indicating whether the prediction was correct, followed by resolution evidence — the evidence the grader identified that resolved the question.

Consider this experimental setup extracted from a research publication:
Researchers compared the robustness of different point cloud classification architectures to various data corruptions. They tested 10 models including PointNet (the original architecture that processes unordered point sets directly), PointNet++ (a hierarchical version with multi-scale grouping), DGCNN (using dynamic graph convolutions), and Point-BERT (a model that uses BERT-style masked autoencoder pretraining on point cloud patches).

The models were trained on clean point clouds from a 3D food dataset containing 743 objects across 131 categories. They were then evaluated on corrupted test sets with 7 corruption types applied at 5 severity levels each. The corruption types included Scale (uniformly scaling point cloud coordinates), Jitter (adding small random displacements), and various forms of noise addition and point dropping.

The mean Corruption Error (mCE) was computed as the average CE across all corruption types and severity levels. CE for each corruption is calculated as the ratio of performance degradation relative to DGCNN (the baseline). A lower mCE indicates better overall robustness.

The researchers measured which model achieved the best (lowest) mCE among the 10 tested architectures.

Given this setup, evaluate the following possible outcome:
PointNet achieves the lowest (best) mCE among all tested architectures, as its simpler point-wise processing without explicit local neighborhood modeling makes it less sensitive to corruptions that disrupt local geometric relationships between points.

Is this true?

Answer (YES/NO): NO